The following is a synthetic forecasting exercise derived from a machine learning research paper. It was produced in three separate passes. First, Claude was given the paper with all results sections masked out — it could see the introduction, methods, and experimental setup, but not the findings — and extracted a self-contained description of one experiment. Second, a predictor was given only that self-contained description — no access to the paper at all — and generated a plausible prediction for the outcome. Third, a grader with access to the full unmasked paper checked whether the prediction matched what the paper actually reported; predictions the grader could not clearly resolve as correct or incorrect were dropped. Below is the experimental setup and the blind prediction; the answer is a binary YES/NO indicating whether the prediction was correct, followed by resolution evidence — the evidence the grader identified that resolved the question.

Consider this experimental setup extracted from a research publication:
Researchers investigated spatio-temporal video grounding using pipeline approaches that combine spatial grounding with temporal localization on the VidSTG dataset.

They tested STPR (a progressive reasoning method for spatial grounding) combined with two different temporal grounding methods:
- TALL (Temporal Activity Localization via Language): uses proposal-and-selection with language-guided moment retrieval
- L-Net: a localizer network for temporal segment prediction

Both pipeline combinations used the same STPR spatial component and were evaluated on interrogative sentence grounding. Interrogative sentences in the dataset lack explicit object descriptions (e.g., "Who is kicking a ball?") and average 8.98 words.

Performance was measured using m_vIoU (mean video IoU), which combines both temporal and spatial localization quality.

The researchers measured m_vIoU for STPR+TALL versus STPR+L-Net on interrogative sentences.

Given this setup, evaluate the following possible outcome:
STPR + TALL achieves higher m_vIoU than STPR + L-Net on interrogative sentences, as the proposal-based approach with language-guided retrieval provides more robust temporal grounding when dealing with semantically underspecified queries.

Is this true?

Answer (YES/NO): NO